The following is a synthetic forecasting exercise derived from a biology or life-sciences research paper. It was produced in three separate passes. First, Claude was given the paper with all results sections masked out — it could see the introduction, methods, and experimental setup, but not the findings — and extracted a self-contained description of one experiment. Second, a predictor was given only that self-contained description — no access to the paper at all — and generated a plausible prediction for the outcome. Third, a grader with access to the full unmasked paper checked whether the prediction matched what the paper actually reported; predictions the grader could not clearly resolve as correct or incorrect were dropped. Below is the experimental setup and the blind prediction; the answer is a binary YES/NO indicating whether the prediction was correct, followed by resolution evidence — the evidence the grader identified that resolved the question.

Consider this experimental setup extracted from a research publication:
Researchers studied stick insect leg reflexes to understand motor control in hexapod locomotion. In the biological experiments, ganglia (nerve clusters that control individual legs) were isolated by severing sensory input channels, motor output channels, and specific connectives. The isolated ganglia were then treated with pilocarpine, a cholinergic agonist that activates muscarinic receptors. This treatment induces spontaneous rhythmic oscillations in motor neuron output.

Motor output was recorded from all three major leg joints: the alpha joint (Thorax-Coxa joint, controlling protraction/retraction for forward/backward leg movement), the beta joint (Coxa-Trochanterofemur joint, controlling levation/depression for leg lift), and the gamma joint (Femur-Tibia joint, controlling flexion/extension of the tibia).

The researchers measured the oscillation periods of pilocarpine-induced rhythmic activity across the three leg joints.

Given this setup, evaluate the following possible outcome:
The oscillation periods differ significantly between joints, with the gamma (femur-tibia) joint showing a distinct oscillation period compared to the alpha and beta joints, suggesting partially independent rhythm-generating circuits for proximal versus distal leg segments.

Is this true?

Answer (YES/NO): NO